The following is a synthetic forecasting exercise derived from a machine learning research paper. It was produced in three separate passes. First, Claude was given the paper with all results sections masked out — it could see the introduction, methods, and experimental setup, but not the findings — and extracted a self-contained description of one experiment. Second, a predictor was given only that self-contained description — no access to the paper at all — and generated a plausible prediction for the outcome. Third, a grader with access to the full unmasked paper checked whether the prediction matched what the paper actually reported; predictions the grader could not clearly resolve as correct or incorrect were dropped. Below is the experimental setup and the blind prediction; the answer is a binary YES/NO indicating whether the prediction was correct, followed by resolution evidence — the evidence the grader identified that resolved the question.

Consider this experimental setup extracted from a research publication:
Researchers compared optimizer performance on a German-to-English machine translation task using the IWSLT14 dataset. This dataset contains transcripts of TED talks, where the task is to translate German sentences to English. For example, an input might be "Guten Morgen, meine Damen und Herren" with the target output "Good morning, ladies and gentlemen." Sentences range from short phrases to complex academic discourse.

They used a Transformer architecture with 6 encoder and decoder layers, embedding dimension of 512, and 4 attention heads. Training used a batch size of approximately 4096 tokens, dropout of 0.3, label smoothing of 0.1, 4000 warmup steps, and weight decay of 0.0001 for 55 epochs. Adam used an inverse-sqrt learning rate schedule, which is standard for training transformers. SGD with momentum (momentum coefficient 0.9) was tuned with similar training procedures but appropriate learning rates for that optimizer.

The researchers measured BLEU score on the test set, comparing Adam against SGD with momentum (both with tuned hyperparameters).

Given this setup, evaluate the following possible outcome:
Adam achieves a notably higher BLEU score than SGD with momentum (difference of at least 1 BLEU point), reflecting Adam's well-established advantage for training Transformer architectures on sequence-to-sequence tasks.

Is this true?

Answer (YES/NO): YES